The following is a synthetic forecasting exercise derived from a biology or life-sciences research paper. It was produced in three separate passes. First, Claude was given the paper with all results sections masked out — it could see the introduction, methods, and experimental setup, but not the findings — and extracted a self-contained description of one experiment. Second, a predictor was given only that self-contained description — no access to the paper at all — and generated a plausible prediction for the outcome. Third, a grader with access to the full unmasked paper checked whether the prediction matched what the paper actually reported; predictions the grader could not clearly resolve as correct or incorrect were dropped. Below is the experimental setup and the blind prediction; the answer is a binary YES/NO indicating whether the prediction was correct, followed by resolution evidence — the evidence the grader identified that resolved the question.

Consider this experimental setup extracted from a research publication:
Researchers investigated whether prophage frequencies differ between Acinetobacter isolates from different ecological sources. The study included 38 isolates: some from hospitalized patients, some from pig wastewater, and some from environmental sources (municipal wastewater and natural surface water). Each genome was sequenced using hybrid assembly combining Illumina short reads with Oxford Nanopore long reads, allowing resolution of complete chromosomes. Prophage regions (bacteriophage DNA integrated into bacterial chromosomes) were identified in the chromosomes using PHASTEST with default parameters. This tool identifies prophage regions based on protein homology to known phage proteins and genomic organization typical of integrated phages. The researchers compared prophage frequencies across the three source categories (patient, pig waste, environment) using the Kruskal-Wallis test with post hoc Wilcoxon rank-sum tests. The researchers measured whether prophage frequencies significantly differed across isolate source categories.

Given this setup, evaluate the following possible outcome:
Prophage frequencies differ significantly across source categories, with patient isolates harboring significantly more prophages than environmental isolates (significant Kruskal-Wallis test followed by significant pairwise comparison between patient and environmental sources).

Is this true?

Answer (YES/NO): NO